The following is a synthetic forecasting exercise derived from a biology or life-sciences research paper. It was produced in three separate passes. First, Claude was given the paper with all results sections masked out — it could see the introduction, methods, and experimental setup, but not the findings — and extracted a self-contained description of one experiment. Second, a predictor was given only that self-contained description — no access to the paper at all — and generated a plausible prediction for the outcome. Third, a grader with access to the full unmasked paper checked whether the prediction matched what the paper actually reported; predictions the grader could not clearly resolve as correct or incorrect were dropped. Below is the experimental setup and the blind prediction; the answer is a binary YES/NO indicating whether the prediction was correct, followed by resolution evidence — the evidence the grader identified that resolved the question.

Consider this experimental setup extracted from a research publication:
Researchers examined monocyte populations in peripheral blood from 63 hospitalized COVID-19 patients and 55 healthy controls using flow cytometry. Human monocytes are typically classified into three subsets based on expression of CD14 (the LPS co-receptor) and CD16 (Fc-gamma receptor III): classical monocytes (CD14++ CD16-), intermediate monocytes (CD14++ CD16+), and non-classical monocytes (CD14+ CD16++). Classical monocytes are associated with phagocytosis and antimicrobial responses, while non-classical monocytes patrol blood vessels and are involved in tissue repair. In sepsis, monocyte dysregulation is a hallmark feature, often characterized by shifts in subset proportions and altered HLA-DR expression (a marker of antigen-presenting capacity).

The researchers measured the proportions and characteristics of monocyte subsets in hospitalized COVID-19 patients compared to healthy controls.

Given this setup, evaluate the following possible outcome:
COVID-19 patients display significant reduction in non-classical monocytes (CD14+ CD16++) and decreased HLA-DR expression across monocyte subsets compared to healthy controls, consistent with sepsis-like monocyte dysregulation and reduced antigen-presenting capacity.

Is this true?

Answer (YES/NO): NO